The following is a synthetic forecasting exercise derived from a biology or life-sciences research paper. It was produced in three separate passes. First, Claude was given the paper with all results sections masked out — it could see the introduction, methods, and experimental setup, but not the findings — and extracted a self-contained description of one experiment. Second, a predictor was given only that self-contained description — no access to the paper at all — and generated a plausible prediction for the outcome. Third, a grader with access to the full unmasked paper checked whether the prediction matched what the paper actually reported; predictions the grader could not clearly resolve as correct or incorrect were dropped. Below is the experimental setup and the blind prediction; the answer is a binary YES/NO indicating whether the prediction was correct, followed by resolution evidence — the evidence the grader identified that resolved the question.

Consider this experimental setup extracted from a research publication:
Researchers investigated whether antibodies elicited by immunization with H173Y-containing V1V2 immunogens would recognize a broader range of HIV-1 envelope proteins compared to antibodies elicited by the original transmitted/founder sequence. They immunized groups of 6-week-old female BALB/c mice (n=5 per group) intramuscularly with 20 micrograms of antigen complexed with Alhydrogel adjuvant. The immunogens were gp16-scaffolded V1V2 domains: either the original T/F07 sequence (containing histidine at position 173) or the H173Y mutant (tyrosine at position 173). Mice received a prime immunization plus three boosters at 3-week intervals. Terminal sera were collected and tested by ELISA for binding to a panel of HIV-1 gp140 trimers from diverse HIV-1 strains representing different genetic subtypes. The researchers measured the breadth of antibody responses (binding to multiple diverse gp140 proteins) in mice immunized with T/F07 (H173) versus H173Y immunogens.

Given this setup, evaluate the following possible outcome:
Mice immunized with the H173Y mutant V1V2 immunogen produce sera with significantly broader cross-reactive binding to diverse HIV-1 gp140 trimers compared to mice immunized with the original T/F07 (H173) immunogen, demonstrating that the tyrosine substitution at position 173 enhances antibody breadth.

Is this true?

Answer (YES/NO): YES